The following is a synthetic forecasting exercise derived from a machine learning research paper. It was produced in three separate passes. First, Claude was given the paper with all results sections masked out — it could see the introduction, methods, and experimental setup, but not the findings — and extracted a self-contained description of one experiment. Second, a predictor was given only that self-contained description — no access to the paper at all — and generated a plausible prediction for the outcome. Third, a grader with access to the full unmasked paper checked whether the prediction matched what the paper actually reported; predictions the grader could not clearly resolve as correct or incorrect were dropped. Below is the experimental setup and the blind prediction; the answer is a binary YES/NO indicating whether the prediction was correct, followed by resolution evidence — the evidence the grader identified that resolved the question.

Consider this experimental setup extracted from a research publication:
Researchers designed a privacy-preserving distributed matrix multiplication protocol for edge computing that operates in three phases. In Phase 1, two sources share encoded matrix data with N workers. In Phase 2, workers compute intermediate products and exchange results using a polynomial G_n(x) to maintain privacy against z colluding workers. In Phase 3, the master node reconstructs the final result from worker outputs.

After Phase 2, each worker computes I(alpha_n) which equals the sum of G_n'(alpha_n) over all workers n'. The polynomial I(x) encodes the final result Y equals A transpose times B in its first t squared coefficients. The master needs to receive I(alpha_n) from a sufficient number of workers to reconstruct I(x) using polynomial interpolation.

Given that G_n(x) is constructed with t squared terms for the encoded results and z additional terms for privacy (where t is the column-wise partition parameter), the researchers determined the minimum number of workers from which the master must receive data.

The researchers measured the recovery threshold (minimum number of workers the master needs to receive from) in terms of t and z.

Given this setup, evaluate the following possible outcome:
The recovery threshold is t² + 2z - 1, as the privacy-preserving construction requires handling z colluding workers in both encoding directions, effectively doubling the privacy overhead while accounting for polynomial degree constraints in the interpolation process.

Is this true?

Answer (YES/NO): NO